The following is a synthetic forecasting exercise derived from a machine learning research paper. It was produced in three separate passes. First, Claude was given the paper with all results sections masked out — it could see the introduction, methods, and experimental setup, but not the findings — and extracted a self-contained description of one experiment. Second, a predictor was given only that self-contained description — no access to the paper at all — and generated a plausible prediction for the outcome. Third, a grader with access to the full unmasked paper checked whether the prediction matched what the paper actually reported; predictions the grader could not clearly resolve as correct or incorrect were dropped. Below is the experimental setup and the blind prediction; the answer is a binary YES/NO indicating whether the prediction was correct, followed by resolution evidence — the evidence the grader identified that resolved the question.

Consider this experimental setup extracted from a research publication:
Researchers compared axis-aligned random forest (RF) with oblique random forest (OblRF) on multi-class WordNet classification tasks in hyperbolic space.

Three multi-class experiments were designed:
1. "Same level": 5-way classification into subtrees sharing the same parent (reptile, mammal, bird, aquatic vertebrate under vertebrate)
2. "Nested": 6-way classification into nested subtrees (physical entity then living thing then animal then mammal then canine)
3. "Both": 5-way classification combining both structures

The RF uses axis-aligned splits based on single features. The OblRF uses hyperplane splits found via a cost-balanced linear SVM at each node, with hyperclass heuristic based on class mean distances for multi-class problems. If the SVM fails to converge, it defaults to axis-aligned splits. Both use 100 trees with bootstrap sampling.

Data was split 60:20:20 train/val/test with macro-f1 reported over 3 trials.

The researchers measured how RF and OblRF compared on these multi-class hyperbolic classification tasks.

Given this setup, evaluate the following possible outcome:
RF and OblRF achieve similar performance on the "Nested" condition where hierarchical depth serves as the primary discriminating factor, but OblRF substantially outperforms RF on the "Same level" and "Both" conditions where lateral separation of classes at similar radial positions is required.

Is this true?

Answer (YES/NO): NO